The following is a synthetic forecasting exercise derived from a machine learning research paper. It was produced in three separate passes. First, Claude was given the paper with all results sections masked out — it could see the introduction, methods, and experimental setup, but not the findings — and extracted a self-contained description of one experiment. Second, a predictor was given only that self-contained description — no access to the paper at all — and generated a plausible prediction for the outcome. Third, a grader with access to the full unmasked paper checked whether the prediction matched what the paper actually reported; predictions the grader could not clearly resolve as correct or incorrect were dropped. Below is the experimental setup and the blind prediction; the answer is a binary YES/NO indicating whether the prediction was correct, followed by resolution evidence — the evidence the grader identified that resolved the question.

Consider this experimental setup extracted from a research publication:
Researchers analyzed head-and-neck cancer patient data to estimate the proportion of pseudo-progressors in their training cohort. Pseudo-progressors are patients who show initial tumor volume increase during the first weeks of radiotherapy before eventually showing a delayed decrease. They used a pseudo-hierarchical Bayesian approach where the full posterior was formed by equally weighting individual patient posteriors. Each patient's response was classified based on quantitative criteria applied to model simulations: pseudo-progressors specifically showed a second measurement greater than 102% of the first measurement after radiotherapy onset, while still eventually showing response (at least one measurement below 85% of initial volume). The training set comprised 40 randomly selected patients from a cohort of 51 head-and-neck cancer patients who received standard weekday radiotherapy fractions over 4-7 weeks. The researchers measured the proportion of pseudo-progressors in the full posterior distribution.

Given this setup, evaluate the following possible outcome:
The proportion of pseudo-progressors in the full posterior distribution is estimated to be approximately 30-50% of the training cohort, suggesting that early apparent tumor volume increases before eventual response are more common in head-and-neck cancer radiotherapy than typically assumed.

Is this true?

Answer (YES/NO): NO